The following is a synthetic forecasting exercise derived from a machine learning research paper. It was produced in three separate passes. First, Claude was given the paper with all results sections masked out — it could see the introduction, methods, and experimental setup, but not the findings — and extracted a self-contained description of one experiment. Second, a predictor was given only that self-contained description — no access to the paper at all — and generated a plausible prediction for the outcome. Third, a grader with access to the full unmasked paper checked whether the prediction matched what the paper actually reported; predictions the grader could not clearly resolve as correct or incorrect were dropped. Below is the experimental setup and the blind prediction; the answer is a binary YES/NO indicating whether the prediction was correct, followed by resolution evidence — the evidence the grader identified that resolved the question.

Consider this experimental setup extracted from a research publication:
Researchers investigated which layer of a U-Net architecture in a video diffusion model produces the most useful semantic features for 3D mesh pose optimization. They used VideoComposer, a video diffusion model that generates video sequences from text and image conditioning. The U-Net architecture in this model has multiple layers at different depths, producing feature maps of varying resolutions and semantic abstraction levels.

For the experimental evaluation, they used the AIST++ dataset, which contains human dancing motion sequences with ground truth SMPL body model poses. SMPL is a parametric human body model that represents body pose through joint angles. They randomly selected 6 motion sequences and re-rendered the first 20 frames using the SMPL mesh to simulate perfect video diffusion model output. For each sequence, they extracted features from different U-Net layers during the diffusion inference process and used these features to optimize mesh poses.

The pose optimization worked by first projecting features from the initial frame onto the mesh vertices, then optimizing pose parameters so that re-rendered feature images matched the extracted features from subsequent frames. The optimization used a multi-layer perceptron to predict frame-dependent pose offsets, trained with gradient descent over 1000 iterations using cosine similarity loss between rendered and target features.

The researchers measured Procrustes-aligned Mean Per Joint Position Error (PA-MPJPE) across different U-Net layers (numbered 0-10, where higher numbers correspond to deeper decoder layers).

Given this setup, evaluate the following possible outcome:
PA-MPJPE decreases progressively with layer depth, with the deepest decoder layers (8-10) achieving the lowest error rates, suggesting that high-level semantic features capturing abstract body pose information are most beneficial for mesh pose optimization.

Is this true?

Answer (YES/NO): NO